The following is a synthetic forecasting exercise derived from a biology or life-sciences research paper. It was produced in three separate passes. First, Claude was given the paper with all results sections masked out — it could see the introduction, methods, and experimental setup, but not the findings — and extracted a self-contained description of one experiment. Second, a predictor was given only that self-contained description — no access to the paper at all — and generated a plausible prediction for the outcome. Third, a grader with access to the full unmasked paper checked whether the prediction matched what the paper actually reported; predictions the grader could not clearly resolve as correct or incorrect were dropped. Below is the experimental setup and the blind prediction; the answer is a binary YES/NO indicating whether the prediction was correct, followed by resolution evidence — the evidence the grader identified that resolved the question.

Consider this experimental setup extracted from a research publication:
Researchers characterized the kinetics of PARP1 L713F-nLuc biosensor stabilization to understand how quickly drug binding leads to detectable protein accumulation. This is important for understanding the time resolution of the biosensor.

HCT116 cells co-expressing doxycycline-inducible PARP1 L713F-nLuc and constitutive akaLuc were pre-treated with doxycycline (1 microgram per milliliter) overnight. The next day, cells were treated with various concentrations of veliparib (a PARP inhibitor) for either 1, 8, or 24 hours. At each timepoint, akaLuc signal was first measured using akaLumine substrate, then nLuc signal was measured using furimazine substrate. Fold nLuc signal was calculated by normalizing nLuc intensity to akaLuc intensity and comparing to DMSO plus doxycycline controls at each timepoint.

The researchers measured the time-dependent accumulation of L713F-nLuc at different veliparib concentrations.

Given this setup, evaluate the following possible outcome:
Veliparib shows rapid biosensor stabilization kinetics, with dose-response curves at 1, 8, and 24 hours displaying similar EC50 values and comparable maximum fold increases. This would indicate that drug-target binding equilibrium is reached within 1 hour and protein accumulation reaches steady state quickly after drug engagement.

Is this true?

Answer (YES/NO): NO